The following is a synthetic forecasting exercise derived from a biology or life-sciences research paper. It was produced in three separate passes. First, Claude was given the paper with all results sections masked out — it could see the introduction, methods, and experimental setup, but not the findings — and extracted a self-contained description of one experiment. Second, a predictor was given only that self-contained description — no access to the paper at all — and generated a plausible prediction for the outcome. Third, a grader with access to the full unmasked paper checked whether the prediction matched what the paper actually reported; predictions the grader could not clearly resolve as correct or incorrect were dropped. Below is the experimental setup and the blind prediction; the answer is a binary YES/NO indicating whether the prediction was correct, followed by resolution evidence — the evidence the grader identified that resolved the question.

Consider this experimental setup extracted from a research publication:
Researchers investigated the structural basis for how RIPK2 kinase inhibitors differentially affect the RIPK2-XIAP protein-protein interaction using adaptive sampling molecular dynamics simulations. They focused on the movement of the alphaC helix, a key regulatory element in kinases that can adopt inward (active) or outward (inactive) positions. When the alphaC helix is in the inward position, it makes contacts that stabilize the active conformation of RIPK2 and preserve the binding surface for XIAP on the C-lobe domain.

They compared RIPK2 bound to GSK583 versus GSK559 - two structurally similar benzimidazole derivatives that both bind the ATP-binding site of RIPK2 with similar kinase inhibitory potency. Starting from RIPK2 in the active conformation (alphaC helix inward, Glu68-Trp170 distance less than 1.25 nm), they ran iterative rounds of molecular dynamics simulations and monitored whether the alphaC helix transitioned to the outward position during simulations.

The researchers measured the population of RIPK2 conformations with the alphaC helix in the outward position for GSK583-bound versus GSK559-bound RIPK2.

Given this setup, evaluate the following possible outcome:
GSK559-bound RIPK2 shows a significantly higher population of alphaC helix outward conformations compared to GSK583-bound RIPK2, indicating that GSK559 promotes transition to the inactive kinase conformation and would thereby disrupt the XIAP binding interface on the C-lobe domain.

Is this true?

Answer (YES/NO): NO